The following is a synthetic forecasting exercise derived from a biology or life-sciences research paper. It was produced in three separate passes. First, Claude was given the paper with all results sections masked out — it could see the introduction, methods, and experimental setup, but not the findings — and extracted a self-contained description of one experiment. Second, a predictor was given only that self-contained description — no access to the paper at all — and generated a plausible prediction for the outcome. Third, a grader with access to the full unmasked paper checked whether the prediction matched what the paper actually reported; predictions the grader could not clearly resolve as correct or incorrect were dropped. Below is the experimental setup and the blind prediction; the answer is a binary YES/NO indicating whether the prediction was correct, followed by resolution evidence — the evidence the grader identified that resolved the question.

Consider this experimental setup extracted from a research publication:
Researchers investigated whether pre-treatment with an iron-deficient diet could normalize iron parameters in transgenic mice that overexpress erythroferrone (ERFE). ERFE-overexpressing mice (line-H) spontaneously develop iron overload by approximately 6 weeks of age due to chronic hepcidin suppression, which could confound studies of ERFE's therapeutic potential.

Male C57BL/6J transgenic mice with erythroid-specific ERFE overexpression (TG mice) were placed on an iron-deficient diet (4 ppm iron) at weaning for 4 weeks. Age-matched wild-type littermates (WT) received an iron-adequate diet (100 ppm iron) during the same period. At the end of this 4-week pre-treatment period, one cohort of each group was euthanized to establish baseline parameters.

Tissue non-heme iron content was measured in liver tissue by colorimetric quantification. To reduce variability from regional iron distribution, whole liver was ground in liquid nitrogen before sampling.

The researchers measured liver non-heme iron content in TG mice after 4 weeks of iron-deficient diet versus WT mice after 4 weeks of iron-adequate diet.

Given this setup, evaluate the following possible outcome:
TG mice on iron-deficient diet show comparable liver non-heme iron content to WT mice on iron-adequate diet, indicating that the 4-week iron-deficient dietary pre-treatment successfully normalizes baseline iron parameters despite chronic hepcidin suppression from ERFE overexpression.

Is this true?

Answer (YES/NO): NO